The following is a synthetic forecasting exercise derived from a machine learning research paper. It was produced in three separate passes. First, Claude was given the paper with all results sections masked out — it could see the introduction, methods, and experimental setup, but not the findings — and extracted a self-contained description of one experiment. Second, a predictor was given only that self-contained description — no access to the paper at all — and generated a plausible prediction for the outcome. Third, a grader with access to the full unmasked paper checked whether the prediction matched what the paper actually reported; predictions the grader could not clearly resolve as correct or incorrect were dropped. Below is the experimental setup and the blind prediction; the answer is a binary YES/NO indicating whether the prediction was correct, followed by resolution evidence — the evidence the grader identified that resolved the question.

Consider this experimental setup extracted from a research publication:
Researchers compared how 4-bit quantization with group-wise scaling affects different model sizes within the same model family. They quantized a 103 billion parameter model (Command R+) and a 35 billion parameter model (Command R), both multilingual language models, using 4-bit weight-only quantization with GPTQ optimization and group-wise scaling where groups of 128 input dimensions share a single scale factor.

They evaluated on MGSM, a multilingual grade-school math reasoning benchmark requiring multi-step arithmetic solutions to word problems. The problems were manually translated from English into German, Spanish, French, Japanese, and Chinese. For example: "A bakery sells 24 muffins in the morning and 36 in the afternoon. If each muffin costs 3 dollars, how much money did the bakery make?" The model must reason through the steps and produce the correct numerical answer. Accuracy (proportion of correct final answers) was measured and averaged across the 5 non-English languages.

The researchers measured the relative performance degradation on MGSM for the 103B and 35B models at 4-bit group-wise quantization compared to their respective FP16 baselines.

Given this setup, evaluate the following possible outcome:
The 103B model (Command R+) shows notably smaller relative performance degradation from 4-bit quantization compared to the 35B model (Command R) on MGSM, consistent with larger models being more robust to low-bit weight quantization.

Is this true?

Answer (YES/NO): YES